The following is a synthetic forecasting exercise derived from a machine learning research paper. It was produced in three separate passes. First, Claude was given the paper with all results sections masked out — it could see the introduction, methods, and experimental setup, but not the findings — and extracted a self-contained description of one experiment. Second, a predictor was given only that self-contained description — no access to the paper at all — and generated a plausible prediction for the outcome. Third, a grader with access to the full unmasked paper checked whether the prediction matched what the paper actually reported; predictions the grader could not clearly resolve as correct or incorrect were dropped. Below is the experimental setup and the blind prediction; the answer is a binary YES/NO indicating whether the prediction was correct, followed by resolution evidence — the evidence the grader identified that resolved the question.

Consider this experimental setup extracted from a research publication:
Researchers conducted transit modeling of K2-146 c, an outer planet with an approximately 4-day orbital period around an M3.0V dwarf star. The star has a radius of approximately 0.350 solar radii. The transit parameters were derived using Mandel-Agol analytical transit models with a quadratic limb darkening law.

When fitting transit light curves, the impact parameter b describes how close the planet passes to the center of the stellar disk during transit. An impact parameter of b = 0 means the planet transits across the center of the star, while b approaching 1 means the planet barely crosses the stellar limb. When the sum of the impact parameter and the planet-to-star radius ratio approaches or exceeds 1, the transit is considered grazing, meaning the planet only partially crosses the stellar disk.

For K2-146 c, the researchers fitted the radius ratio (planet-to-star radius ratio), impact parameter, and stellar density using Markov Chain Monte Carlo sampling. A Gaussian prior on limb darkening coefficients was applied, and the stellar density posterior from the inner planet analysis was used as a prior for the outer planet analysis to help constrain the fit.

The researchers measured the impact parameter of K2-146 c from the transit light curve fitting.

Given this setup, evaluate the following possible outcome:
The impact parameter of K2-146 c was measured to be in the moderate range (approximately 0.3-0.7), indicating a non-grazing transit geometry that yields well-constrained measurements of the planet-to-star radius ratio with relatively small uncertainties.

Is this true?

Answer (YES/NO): NO